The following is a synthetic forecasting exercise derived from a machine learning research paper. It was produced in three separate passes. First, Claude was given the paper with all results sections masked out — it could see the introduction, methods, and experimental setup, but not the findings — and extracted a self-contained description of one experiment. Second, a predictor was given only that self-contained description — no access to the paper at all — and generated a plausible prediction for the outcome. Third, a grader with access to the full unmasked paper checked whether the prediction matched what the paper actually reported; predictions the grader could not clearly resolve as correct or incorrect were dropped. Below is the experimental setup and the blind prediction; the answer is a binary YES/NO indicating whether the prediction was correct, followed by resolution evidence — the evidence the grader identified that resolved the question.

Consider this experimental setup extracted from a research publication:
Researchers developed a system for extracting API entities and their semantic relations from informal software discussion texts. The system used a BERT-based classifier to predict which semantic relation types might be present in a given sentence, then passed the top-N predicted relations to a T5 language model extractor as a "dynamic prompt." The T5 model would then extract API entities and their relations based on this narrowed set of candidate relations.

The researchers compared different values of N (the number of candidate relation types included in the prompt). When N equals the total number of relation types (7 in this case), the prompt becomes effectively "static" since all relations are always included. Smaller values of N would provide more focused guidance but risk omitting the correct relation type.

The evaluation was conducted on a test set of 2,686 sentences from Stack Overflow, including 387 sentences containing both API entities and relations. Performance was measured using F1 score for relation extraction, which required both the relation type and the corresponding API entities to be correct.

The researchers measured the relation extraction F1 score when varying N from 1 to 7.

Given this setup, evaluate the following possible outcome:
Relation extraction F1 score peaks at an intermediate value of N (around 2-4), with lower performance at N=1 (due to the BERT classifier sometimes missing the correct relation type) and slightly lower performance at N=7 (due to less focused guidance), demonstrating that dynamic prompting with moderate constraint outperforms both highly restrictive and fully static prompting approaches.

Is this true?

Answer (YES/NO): NO